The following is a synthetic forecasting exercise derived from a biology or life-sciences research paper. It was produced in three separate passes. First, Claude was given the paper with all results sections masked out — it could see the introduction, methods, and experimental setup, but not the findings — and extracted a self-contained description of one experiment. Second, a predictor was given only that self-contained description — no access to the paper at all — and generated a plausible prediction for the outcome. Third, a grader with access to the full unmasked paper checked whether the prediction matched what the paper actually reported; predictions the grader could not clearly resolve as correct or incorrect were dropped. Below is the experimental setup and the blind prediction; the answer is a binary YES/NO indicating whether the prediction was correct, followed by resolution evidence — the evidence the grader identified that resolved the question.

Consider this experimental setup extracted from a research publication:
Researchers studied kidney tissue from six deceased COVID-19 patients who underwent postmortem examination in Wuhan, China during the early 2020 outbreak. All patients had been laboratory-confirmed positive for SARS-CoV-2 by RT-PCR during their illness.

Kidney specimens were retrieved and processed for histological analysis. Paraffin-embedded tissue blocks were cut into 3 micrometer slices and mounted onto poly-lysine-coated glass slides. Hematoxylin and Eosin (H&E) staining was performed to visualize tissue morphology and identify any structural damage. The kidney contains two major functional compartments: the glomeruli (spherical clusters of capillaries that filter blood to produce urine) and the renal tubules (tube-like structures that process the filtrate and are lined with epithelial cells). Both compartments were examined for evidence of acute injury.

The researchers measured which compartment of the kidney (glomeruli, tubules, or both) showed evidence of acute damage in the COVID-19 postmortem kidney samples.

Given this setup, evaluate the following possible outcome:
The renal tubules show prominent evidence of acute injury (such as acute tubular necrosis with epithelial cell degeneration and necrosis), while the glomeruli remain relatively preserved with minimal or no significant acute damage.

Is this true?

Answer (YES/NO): YES